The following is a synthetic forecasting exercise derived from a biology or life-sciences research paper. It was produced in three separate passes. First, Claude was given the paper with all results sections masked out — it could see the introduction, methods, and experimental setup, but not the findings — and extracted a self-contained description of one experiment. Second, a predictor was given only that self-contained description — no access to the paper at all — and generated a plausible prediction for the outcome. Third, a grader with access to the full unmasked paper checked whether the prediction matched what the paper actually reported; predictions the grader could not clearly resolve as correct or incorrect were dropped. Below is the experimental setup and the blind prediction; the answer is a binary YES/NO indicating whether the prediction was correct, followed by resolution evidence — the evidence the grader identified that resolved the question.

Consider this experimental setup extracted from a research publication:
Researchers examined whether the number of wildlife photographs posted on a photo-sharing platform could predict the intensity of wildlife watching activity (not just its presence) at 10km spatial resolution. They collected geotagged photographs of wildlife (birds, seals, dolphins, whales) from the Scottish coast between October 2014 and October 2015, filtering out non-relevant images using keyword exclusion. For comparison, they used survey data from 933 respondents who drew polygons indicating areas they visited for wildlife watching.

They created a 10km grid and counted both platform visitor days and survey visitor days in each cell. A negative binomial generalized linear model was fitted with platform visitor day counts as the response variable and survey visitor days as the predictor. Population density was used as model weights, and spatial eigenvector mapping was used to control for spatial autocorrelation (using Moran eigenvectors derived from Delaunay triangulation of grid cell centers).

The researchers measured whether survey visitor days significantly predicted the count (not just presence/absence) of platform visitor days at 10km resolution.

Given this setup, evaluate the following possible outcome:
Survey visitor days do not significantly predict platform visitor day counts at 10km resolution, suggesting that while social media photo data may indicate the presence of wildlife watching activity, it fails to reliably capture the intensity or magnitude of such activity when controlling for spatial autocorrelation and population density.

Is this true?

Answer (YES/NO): NO